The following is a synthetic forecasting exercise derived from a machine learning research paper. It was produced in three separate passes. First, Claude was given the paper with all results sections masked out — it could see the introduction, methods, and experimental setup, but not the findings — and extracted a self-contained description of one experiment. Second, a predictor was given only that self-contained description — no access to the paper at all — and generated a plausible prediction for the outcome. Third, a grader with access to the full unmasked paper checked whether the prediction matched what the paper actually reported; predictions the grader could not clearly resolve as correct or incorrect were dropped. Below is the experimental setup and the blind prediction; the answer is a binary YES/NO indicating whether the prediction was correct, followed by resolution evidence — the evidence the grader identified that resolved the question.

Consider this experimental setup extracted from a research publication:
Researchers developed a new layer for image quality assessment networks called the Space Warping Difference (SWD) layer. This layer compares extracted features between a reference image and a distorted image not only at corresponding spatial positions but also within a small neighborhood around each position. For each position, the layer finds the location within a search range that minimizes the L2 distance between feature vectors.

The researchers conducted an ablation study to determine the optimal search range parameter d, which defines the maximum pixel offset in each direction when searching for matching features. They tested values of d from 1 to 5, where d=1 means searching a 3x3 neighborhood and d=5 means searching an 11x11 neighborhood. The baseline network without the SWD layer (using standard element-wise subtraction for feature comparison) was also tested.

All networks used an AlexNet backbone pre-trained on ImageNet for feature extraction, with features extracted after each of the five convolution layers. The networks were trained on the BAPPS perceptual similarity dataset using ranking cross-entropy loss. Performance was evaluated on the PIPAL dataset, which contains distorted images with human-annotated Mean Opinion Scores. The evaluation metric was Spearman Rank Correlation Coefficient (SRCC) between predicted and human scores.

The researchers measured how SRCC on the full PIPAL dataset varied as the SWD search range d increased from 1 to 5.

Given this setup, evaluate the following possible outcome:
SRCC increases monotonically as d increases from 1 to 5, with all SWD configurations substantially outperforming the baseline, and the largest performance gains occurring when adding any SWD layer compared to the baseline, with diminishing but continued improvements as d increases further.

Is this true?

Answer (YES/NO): NO